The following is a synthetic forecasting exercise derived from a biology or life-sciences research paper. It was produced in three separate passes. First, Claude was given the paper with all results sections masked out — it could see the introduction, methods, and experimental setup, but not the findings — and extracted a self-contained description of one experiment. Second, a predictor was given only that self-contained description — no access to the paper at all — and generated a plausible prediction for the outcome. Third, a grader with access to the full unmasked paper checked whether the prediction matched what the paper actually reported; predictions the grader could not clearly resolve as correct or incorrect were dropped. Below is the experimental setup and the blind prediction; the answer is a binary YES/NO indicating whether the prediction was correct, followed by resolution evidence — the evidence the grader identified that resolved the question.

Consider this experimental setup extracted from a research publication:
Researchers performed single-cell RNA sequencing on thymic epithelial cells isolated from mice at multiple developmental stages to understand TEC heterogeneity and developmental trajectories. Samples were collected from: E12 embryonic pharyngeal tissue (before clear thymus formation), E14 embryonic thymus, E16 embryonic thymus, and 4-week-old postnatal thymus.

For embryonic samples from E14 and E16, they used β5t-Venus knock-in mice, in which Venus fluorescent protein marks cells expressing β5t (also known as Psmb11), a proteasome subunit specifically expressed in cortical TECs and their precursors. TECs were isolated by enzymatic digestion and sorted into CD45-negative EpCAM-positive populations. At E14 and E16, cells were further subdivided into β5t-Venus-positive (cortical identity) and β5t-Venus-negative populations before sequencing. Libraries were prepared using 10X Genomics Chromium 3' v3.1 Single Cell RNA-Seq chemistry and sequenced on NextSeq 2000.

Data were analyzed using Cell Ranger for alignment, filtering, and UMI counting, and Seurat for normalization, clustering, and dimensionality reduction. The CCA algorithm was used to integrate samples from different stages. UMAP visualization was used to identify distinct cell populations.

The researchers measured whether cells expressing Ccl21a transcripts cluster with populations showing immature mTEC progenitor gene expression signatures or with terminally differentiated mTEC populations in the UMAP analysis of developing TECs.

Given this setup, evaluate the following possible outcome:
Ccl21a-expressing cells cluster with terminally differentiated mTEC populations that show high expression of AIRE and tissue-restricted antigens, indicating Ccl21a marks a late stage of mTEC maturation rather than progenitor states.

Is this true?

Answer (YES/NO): NO